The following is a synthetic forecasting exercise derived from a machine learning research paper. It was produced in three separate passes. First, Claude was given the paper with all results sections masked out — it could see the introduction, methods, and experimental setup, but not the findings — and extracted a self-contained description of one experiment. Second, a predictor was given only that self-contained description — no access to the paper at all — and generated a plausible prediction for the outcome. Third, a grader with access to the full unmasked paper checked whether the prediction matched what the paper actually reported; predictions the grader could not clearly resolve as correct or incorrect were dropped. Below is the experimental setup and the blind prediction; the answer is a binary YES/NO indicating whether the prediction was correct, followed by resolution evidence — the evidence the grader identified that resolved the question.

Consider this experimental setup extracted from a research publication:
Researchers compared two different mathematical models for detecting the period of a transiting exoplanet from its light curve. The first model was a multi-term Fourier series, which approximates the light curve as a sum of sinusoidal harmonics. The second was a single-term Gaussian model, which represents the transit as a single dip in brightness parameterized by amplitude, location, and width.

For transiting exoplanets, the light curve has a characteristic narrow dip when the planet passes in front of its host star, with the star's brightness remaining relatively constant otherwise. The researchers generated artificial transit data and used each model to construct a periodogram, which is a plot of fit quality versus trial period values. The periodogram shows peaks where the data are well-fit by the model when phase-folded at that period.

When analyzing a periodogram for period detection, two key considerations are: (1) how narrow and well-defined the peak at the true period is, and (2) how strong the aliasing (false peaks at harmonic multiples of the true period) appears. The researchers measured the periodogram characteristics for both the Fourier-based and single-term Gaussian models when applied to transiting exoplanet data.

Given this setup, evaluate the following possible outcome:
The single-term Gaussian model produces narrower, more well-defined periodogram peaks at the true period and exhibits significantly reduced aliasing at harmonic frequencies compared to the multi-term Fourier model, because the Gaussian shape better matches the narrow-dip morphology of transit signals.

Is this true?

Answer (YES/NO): YES